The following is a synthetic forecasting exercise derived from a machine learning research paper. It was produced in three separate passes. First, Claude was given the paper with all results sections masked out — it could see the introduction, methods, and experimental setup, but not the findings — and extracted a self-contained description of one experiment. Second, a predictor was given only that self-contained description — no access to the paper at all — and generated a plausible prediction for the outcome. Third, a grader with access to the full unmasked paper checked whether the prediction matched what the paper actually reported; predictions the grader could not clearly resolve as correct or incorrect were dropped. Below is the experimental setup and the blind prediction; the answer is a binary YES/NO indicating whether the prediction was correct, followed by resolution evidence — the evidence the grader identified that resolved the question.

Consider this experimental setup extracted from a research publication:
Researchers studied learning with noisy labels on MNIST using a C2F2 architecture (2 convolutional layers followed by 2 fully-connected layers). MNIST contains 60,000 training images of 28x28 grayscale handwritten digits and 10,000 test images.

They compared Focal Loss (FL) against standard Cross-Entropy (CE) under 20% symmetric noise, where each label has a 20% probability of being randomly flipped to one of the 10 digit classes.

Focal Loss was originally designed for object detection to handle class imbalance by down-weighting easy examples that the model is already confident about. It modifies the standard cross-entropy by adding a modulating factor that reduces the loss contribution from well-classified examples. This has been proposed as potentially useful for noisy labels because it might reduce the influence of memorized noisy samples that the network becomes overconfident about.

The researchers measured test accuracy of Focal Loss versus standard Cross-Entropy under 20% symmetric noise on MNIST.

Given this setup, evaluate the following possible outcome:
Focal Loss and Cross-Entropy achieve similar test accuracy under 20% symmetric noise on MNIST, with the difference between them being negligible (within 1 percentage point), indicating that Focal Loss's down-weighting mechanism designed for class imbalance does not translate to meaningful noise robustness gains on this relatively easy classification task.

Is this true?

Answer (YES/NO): YES